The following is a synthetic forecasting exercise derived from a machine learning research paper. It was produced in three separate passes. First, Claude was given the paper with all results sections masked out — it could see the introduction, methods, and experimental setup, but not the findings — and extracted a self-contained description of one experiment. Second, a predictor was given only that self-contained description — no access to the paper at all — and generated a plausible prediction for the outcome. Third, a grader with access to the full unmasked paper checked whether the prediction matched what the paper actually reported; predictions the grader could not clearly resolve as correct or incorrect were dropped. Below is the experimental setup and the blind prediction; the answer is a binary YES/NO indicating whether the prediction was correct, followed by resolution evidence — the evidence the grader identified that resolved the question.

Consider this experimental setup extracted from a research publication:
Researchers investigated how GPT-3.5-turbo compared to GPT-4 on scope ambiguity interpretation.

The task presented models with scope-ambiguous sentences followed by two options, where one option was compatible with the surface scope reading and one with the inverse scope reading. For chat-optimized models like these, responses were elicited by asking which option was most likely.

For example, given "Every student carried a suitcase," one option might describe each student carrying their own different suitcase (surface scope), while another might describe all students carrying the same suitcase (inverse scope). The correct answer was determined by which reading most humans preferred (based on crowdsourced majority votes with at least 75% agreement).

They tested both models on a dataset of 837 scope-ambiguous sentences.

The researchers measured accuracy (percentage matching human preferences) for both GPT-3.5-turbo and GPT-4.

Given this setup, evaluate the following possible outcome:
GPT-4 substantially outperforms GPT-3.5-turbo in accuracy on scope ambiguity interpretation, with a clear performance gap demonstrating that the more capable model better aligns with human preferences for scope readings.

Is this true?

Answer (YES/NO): YES